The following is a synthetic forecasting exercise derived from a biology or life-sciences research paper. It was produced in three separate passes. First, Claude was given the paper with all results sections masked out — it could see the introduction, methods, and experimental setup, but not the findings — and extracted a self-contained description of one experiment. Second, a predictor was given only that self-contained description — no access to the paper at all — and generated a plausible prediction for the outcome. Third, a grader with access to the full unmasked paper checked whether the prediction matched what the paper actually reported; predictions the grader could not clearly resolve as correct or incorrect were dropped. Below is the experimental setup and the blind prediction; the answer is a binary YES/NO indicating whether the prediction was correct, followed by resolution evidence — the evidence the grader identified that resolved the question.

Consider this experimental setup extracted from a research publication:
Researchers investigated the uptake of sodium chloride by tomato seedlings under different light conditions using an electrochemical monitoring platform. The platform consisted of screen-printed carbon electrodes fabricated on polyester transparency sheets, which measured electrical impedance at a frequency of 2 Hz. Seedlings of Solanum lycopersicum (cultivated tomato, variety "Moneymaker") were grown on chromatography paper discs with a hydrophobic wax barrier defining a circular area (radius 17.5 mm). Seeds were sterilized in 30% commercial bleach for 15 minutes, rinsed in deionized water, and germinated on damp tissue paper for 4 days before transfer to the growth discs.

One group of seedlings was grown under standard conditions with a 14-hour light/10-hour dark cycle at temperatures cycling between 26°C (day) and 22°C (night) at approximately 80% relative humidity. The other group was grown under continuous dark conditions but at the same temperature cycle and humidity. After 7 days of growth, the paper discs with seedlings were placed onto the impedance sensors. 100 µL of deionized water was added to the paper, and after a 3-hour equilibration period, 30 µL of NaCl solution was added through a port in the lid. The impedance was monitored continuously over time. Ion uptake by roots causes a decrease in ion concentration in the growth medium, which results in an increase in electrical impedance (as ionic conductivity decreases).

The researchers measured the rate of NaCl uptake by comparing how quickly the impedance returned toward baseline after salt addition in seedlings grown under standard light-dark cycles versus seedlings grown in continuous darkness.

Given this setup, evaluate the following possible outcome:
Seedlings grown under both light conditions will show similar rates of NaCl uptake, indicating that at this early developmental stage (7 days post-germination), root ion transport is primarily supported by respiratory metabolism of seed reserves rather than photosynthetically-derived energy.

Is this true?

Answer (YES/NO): YES